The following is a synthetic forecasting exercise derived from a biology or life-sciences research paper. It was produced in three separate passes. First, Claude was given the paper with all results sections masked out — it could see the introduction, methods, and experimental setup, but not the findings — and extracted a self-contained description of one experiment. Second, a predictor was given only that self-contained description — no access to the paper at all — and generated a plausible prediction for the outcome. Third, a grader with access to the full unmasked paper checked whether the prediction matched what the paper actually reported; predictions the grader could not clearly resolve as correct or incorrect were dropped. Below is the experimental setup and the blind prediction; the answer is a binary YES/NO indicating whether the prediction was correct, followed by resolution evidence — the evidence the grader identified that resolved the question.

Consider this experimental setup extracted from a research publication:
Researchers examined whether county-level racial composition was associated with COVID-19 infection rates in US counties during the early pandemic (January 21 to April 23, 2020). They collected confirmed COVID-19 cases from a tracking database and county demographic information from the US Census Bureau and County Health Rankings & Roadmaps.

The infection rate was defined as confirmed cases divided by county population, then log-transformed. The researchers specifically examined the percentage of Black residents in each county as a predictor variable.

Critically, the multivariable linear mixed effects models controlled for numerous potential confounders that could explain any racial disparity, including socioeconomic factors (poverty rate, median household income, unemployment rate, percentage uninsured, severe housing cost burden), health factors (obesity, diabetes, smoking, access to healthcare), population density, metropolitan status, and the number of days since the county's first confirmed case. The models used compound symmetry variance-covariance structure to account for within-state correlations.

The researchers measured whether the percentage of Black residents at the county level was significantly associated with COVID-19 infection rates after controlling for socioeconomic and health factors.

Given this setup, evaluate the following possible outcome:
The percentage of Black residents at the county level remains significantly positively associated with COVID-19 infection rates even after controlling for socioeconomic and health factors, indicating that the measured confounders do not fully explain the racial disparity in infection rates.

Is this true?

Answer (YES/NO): YES